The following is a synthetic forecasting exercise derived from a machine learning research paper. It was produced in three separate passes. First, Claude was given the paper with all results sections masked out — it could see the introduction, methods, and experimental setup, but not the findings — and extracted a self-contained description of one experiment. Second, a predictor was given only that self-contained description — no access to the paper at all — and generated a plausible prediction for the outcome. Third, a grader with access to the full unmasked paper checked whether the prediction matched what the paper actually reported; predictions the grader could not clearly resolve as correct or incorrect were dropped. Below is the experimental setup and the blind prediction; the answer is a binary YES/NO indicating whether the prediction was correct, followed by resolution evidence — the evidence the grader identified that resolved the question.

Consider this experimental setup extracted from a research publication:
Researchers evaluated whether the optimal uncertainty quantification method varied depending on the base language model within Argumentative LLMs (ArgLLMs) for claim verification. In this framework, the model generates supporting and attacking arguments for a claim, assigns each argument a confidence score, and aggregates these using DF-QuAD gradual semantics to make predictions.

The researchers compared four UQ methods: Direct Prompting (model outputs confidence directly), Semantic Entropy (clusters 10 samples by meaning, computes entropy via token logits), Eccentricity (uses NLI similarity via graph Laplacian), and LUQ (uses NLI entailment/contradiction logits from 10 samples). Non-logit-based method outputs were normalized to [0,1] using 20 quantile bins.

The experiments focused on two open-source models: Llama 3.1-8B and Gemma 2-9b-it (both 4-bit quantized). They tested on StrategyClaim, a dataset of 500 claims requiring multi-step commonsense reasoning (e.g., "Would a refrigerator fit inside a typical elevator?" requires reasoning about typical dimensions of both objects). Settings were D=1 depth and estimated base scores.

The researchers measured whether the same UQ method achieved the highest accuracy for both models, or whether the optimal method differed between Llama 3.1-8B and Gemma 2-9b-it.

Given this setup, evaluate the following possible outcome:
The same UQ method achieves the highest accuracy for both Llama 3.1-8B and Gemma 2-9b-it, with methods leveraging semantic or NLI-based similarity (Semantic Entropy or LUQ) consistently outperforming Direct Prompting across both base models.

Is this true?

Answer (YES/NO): NO